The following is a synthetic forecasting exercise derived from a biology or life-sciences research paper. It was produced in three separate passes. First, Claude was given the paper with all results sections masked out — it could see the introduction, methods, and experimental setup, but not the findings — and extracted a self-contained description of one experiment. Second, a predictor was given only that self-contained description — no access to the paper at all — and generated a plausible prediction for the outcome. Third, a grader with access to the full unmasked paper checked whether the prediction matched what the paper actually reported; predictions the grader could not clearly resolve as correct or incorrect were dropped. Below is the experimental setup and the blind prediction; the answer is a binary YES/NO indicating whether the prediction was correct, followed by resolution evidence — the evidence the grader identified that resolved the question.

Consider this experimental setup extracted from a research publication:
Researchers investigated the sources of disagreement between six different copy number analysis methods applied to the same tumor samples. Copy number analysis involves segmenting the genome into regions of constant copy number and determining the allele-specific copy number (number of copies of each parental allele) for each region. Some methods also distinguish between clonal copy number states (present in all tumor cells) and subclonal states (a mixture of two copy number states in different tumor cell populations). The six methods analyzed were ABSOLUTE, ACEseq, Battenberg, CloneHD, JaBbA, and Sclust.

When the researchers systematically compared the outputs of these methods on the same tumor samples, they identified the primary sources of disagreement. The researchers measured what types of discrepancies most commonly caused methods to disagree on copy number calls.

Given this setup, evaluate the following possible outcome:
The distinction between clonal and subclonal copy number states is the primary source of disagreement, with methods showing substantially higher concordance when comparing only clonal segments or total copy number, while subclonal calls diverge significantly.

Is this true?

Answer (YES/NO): NO